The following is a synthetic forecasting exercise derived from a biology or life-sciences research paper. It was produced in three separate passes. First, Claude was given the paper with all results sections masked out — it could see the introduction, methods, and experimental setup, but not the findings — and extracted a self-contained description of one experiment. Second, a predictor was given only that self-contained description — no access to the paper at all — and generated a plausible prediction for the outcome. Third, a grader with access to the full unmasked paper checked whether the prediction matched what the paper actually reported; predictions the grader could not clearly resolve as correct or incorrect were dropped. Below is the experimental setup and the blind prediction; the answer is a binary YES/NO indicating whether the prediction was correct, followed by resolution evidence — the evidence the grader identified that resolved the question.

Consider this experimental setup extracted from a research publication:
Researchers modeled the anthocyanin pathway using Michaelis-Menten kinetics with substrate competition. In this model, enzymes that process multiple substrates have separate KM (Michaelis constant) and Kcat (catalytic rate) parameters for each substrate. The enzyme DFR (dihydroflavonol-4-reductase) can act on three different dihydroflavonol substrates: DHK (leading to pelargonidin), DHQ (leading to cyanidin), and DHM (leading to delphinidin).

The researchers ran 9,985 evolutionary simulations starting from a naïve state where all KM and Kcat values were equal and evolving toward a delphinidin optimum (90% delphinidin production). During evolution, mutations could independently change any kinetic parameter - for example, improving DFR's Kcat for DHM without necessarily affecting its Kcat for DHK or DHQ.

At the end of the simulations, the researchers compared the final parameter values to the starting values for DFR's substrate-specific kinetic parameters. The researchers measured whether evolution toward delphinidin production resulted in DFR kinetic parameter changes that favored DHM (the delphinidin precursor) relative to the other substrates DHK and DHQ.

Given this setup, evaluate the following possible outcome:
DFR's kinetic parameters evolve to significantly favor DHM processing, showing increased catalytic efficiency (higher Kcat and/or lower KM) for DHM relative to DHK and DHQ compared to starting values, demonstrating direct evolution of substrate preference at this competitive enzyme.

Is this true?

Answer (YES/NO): YES